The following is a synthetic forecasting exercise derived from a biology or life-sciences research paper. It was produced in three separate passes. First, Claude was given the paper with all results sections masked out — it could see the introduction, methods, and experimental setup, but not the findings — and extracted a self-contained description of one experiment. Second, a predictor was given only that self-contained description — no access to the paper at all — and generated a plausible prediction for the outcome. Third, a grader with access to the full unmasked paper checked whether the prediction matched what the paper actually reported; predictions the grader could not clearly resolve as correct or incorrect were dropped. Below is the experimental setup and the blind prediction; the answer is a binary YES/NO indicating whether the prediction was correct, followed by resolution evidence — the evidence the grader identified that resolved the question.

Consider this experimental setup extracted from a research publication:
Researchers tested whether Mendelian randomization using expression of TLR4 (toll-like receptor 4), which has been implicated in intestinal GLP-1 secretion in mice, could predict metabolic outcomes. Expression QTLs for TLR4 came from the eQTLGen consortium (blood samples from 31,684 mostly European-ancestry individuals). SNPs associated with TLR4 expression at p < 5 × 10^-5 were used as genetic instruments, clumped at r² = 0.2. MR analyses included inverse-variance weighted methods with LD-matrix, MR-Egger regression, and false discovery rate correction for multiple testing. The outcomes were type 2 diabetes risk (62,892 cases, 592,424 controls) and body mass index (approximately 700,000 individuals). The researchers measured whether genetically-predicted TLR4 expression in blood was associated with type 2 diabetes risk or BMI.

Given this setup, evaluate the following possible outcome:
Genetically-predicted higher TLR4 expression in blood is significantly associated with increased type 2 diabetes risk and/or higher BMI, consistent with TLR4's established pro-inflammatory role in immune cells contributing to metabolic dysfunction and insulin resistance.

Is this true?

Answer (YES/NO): NO